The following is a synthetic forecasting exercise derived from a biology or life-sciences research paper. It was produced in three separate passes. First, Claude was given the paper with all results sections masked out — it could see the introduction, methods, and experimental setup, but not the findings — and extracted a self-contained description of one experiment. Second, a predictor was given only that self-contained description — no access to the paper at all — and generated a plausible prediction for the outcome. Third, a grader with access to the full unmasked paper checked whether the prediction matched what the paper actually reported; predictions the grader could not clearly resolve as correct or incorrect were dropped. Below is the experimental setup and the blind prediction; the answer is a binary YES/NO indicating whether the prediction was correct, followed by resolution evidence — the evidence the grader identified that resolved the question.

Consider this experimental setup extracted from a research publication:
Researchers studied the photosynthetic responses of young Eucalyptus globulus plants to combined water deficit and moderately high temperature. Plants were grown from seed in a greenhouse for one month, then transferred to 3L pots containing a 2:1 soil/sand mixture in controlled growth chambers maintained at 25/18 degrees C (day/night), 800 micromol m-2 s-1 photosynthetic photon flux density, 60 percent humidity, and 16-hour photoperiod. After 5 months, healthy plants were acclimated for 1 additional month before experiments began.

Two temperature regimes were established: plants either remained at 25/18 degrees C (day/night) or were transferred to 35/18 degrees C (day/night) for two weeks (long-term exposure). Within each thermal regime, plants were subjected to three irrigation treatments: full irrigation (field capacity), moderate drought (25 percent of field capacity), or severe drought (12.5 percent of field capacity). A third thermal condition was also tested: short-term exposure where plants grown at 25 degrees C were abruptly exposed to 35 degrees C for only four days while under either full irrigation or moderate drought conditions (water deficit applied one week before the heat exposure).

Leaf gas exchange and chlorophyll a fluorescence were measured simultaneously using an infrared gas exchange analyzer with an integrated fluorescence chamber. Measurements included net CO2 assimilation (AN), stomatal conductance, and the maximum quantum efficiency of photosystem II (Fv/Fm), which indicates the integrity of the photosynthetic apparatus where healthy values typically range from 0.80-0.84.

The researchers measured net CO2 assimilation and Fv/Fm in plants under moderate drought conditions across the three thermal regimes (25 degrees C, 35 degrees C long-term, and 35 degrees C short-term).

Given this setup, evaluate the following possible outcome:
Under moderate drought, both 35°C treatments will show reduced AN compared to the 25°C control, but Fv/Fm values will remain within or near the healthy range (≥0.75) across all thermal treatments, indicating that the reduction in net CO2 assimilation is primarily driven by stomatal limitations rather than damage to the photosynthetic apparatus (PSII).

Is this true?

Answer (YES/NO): NO